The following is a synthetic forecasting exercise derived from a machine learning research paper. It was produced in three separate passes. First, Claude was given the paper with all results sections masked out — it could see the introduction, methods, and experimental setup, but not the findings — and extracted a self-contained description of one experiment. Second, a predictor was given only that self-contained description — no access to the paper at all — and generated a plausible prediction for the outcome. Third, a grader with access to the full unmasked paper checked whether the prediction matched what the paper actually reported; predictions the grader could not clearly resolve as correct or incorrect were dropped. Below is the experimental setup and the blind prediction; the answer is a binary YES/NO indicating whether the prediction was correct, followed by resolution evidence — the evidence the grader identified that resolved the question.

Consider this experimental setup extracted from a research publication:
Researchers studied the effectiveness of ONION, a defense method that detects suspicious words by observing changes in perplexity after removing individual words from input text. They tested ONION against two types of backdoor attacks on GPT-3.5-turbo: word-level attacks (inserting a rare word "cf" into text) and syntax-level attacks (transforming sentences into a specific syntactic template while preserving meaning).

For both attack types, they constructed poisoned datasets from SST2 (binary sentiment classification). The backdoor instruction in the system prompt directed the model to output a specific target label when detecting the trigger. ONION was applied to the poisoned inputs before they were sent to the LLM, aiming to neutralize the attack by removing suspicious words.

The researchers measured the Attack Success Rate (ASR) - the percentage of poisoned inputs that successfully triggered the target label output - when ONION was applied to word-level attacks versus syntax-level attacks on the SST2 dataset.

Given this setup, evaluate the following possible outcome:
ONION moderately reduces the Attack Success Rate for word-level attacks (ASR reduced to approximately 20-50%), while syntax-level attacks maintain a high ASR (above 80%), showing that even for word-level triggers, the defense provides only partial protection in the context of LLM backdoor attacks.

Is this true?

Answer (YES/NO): YES